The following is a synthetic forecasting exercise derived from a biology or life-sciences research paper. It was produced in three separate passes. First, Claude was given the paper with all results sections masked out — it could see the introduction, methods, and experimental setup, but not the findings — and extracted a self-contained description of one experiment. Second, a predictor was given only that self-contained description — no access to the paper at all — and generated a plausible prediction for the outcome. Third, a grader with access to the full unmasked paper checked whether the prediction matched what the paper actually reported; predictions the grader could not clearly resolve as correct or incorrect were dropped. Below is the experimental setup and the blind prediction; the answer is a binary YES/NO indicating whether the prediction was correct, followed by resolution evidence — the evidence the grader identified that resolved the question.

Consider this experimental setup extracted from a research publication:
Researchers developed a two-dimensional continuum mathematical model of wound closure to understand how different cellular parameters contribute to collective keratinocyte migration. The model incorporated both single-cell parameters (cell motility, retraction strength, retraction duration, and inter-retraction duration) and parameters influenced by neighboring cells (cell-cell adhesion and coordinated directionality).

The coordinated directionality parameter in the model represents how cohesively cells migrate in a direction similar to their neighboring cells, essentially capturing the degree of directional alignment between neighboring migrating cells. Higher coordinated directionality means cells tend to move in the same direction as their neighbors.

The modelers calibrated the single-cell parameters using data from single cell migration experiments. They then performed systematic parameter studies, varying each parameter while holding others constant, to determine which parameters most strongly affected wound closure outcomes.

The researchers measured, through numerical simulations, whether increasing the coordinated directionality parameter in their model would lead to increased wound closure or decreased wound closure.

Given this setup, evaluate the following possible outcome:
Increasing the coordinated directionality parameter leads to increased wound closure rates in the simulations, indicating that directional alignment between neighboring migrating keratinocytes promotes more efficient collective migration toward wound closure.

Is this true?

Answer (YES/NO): YES